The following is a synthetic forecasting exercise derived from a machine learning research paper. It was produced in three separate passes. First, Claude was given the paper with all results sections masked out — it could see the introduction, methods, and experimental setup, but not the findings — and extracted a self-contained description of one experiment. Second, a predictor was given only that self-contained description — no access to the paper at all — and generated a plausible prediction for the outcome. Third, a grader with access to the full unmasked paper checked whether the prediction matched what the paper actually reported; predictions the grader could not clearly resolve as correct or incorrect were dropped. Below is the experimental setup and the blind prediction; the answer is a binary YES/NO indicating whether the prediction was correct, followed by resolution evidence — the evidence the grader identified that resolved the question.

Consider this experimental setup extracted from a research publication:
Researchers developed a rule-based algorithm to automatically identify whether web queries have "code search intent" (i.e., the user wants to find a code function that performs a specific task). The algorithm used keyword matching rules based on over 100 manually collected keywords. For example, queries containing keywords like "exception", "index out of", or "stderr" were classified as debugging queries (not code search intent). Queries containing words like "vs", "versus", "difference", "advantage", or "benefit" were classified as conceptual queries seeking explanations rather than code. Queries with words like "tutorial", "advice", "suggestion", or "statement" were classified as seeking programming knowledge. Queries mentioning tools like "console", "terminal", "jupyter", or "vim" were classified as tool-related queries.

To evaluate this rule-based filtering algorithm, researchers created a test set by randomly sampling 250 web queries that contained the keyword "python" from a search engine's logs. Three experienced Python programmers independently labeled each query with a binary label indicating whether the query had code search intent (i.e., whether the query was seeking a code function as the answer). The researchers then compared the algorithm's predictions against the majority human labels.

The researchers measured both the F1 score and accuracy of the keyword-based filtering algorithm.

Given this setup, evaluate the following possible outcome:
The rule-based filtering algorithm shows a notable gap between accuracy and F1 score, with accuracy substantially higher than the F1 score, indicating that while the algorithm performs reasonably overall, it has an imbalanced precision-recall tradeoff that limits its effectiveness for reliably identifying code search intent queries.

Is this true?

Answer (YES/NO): YES